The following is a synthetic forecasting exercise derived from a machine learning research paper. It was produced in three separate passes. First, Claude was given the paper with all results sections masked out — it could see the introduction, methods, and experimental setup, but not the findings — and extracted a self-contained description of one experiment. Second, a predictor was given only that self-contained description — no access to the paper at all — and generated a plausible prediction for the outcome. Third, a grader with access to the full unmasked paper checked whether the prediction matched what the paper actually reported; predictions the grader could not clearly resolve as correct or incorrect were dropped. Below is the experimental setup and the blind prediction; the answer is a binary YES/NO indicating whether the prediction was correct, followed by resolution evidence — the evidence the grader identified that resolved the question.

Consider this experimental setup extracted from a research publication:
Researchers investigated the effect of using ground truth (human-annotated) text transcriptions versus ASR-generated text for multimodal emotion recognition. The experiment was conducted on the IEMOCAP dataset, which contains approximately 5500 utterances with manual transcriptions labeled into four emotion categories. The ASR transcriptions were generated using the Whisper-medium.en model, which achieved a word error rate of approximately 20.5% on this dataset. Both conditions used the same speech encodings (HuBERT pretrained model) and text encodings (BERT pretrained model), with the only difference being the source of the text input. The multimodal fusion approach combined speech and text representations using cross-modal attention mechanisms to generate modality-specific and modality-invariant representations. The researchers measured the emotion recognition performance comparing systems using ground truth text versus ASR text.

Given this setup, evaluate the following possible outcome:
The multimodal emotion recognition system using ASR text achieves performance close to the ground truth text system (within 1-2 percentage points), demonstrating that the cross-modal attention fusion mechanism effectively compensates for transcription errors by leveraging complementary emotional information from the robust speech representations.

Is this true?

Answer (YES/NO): NO